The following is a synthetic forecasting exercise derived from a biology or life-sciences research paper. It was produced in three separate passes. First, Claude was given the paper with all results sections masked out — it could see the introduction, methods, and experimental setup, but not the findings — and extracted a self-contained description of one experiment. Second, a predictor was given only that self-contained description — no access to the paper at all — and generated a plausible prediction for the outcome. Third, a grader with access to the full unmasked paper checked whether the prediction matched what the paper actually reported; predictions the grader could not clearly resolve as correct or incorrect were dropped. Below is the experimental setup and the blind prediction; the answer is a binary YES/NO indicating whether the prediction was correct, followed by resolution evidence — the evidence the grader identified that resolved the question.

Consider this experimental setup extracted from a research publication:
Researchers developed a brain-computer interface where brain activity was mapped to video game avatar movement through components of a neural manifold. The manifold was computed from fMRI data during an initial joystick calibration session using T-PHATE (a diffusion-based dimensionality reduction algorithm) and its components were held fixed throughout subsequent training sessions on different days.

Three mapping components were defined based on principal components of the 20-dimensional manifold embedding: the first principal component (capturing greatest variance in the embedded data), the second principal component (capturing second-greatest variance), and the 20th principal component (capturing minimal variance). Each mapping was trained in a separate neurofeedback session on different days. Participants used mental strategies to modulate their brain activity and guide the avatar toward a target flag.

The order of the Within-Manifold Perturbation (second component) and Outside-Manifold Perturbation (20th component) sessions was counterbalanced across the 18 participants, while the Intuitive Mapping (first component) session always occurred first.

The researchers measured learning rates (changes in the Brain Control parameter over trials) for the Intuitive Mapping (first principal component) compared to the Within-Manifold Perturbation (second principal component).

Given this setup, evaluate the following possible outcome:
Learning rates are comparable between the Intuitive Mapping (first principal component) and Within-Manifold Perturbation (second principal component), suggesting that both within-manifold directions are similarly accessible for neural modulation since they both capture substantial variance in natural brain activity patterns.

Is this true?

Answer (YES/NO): NO